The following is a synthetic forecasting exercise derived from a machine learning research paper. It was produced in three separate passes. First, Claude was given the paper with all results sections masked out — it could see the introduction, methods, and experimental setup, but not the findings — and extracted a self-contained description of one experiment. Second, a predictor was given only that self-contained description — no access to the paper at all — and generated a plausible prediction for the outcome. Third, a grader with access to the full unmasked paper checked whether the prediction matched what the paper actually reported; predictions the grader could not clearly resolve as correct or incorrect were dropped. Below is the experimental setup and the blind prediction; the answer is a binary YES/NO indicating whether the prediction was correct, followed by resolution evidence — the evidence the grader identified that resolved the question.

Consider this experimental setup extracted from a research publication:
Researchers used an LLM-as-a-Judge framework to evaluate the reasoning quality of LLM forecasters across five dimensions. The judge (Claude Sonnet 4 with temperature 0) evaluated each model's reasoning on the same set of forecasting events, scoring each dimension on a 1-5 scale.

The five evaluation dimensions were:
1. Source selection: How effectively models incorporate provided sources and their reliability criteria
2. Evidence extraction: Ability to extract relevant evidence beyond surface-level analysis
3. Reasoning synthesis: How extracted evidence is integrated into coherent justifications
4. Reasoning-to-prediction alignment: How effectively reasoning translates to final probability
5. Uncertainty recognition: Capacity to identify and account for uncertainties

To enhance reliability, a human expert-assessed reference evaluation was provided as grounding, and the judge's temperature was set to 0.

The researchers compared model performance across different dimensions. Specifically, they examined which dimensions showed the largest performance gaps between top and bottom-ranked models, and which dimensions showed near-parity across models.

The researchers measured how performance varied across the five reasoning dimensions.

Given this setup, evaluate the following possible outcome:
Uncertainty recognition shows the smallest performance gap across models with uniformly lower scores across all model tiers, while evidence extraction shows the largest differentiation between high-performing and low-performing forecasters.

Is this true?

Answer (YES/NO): NO